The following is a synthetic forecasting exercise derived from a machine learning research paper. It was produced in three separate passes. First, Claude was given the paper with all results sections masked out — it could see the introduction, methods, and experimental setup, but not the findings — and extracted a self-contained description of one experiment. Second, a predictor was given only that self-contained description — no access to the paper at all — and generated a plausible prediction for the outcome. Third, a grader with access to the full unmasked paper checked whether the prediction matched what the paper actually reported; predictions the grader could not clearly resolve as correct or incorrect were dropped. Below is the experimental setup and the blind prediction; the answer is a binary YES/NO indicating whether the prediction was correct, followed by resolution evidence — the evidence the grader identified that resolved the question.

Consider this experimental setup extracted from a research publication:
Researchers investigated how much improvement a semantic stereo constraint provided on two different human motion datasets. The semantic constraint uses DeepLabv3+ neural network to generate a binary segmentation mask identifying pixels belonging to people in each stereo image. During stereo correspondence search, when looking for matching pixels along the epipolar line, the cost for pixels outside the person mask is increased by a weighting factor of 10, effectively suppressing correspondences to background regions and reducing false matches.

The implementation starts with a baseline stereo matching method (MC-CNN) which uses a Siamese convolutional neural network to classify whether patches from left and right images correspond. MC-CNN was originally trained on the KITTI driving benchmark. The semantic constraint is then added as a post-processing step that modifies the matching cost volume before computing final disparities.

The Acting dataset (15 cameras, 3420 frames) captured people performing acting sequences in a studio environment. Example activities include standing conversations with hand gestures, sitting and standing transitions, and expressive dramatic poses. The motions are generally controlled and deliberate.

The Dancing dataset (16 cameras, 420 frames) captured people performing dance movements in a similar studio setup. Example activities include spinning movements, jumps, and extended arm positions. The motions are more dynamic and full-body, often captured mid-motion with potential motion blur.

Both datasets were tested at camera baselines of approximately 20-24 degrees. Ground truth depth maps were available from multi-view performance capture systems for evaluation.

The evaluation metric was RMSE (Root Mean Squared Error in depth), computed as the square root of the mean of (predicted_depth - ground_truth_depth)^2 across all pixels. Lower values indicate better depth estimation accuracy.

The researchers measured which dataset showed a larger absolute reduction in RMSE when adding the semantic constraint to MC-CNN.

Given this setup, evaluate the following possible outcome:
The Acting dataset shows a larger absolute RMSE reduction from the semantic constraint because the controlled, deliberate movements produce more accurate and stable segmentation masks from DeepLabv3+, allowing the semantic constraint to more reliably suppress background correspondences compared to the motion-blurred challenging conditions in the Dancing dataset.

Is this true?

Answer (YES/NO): NO